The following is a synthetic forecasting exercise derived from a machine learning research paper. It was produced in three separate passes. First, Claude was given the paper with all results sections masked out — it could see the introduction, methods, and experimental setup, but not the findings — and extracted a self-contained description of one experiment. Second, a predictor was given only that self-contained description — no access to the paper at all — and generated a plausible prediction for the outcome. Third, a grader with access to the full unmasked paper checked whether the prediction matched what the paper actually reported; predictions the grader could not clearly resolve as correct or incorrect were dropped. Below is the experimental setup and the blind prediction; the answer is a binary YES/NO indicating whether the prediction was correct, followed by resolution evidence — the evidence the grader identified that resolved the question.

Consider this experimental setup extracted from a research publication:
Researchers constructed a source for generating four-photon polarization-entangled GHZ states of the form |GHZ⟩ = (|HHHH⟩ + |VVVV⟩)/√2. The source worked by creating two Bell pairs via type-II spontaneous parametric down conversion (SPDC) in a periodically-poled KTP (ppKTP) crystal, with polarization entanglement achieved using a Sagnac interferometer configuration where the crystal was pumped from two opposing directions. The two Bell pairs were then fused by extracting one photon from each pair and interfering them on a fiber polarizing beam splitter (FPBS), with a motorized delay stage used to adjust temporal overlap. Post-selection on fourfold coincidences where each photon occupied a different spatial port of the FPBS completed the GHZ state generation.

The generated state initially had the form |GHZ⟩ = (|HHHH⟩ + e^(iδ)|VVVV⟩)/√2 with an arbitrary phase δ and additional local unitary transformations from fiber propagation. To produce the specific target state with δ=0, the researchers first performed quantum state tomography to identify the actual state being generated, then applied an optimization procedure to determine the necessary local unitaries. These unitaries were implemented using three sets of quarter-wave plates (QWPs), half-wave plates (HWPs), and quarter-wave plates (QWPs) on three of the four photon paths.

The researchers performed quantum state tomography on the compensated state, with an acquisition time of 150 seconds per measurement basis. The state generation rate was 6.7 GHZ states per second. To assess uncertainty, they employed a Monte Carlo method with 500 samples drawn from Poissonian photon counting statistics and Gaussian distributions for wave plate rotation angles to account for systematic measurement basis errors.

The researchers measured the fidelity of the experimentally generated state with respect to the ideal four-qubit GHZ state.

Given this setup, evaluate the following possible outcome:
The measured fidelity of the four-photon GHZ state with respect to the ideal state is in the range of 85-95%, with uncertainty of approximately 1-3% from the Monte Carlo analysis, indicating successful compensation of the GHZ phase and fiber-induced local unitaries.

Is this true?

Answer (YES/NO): NO